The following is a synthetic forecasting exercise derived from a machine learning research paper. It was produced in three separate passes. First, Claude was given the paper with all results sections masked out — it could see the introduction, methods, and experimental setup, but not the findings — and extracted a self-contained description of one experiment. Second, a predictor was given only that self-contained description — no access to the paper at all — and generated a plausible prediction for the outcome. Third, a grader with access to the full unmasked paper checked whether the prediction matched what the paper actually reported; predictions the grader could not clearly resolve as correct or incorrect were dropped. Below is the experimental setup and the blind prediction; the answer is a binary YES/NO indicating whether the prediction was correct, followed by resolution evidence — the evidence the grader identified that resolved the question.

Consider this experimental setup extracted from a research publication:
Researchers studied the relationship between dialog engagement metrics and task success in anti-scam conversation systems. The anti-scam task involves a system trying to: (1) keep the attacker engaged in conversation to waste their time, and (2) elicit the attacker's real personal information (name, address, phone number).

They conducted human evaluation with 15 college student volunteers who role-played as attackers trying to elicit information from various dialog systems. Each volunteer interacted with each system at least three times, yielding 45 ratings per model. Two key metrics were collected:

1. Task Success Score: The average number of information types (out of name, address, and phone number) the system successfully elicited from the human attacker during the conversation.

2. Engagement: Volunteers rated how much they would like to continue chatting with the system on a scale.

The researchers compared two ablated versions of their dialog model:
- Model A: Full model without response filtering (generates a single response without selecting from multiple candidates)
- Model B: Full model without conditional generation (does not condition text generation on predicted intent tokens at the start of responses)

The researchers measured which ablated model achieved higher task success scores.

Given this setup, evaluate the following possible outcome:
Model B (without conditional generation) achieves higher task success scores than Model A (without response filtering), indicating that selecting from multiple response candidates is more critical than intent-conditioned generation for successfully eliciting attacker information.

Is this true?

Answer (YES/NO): YES